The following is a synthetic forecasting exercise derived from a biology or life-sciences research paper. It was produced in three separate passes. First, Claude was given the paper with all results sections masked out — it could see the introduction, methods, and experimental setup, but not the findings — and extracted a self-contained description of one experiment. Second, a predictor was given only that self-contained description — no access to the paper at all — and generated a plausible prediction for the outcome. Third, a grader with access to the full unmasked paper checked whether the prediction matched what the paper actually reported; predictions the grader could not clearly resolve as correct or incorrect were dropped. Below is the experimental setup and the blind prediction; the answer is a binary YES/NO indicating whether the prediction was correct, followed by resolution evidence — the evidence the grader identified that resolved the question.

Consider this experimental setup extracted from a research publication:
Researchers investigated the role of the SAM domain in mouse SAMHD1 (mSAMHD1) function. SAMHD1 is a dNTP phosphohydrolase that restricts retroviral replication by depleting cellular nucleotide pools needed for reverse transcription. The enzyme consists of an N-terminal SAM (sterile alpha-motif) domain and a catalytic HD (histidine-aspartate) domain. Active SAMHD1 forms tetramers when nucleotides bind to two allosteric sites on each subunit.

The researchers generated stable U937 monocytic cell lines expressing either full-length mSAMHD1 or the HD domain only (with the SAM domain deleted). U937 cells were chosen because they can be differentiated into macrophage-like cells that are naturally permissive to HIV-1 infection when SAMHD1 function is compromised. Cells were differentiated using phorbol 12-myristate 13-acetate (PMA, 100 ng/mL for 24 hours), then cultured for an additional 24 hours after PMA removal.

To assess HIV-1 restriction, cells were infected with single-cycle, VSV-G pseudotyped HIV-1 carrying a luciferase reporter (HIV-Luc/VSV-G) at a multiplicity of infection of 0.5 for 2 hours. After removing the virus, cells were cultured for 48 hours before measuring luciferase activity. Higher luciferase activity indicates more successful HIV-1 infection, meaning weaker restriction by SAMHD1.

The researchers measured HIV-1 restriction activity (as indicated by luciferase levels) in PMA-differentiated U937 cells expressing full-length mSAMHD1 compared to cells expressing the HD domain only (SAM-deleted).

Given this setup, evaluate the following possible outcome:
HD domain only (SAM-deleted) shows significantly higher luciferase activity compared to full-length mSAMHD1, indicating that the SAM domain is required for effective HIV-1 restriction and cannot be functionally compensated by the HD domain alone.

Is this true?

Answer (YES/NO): YES